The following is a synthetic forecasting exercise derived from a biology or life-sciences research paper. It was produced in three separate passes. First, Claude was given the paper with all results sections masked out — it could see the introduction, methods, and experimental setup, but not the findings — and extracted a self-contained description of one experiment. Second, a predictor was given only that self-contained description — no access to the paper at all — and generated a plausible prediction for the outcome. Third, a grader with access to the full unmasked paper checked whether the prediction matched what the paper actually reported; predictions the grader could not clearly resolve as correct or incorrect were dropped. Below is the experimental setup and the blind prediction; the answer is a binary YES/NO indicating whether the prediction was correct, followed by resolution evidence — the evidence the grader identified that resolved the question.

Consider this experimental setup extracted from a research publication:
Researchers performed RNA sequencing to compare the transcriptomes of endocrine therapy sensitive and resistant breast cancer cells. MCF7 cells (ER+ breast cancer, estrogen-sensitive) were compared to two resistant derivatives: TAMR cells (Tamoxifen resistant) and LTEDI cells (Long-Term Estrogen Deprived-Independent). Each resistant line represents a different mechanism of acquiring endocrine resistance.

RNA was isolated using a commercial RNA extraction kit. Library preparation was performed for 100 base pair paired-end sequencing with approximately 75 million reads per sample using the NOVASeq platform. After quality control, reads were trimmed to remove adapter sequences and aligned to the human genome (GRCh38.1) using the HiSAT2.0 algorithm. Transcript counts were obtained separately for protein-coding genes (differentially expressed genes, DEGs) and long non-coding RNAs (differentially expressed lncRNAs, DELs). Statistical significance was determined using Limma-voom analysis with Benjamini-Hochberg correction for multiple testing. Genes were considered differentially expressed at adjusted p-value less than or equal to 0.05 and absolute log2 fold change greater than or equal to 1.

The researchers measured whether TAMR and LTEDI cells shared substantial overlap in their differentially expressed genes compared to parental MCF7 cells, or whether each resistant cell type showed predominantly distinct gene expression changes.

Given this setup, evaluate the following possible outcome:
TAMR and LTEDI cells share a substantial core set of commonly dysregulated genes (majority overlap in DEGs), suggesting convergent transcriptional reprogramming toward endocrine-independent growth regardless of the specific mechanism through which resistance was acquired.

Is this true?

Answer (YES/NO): NO